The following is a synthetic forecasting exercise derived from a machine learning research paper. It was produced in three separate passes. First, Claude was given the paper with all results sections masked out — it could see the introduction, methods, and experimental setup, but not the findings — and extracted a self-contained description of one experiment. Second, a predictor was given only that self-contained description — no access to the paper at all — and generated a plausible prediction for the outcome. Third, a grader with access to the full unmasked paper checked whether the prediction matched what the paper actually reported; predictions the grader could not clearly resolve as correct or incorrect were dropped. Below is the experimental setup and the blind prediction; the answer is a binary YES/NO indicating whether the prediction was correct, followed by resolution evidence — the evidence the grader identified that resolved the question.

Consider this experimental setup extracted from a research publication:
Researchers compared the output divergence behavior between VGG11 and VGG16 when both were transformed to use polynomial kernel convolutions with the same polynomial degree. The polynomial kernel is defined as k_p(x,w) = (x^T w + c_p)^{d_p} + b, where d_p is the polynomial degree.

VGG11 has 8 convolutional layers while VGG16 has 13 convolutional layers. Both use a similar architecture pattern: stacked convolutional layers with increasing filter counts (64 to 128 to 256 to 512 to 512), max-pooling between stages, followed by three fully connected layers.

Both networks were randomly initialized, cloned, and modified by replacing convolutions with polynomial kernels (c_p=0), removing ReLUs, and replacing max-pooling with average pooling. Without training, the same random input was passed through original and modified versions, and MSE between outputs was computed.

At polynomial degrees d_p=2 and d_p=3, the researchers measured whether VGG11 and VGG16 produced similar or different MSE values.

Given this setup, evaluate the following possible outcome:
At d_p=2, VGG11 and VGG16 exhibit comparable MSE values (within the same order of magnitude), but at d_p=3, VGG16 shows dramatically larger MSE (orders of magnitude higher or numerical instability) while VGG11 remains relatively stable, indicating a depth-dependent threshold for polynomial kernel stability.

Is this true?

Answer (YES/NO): NO